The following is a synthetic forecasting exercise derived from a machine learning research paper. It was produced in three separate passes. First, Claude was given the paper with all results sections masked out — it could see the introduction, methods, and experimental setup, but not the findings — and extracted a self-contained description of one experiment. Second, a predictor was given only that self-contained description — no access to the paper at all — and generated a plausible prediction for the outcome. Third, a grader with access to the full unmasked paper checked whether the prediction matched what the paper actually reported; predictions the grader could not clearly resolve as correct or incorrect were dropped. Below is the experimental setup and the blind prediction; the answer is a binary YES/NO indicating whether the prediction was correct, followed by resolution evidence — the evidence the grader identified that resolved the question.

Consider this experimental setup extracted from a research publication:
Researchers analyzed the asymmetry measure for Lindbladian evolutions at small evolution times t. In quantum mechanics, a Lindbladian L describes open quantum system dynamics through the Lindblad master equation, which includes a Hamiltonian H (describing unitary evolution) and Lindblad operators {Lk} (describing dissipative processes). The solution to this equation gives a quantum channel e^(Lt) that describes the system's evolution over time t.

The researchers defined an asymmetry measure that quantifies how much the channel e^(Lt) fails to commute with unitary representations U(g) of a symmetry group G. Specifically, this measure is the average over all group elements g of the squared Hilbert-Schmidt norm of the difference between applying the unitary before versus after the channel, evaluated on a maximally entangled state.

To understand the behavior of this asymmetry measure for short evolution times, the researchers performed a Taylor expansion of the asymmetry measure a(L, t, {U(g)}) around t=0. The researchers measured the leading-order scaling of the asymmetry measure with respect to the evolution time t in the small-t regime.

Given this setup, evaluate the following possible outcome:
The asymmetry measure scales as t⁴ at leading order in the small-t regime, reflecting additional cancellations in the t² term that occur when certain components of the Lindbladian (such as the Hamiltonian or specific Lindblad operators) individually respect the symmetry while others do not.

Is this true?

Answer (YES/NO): NO